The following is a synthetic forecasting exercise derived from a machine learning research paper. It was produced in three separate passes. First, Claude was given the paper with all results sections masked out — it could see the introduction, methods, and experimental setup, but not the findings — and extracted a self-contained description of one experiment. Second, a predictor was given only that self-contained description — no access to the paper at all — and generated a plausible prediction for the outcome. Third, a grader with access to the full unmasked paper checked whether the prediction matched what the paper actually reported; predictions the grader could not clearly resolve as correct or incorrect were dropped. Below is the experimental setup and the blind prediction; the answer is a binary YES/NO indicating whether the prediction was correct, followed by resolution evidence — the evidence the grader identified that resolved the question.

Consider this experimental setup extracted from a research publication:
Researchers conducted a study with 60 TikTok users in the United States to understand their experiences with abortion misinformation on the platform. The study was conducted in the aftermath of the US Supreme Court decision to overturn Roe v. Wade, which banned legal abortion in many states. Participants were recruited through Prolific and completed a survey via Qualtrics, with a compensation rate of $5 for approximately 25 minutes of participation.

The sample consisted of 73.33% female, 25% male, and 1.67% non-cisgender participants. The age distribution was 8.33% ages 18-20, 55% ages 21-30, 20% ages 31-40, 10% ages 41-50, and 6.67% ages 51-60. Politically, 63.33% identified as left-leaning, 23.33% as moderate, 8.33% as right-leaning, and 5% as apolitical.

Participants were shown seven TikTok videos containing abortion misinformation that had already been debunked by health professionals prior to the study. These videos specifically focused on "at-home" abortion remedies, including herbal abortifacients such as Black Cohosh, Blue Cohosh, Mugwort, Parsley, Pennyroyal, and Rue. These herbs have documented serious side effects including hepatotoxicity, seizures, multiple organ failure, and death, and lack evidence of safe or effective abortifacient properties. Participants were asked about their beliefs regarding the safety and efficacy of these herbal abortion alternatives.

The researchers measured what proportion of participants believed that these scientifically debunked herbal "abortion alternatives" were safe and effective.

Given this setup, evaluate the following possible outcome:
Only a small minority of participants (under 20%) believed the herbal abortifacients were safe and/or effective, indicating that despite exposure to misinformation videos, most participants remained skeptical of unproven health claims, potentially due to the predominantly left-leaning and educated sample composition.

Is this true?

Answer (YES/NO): NO